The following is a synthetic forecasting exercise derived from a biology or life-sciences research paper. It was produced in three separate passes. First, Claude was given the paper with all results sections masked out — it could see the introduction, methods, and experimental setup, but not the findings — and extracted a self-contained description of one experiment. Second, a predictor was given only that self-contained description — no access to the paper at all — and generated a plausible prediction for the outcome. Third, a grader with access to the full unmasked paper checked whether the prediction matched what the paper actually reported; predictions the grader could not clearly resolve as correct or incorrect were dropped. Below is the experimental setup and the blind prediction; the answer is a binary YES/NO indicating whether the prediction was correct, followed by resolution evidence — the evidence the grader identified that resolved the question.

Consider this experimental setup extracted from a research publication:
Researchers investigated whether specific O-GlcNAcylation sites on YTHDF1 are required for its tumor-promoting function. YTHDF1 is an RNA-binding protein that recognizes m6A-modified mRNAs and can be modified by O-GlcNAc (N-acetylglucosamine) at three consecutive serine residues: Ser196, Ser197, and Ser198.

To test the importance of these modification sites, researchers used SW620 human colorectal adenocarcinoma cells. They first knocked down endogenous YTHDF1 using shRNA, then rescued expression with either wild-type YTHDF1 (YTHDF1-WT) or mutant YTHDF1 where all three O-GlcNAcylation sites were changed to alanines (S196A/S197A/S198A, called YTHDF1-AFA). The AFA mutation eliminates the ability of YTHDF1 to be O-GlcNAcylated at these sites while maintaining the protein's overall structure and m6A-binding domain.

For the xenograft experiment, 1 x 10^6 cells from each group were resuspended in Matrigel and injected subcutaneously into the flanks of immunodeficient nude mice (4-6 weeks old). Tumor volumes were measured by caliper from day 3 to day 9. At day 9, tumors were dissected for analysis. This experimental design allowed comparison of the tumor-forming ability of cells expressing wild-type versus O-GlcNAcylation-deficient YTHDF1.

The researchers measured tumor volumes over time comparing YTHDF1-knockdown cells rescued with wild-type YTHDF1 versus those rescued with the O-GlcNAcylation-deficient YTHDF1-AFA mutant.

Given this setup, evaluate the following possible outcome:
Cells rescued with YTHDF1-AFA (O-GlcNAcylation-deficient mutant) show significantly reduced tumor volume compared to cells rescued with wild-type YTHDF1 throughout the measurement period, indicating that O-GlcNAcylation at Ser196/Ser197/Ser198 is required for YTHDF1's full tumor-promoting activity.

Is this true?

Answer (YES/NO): YES